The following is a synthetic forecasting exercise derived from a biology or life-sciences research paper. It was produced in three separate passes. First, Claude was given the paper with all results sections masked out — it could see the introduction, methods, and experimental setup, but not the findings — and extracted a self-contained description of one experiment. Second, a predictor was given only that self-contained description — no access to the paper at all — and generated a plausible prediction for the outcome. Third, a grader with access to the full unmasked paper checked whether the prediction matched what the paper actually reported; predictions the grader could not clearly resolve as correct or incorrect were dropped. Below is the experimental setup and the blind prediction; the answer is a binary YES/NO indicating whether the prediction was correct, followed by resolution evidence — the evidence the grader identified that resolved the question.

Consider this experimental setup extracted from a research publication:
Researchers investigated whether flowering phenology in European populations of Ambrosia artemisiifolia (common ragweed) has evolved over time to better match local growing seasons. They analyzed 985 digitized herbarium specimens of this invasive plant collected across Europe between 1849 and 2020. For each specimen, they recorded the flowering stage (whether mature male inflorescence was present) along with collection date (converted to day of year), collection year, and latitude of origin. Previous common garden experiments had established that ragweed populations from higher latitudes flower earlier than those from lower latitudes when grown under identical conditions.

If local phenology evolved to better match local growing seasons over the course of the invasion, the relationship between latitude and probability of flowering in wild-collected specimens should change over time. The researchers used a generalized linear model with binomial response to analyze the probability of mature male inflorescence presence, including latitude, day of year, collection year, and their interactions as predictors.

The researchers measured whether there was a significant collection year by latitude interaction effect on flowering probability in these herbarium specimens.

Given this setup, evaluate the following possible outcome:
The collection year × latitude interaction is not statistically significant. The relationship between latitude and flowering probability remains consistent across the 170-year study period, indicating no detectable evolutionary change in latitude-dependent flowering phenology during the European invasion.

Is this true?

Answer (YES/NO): NO